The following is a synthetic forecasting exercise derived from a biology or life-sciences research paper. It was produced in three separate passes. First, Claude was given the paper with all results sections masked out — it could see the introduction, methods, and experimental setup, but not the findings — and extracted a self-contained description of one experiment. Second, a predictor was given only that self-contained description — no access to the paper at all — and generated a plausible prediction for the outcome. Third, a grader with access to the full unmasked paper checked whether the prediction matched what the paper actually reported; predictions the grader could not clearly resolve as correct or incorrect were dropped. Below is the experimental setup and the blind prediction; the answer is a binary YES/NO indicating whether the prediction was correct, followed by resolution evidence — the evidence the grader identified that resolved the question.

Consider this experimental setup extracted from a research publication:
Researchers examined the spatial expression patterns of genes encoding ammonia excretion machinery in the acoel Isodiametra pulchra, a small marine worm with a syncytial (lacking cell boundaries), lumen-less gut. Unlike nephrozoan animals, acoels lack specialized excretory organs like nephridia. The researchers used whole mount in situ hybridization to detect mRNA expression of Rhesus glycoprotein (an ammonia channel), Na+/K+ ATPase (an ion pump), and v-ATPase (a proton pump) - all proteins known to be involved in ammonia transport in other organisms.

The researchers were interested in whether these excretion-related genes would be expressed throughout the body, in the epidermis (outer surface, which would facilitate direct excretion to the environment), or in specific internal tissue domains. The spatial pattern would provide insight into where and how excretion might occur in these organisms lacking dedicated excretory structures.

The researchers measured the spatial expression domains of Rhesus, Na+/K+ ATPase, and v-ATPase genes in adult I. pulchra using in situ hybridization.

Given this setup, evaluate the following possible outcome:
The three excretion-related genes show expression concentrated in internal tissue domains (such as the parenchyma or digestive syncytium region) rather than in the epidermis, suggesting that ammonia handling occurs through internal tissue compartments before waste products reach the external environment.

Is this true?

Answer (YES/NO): YES